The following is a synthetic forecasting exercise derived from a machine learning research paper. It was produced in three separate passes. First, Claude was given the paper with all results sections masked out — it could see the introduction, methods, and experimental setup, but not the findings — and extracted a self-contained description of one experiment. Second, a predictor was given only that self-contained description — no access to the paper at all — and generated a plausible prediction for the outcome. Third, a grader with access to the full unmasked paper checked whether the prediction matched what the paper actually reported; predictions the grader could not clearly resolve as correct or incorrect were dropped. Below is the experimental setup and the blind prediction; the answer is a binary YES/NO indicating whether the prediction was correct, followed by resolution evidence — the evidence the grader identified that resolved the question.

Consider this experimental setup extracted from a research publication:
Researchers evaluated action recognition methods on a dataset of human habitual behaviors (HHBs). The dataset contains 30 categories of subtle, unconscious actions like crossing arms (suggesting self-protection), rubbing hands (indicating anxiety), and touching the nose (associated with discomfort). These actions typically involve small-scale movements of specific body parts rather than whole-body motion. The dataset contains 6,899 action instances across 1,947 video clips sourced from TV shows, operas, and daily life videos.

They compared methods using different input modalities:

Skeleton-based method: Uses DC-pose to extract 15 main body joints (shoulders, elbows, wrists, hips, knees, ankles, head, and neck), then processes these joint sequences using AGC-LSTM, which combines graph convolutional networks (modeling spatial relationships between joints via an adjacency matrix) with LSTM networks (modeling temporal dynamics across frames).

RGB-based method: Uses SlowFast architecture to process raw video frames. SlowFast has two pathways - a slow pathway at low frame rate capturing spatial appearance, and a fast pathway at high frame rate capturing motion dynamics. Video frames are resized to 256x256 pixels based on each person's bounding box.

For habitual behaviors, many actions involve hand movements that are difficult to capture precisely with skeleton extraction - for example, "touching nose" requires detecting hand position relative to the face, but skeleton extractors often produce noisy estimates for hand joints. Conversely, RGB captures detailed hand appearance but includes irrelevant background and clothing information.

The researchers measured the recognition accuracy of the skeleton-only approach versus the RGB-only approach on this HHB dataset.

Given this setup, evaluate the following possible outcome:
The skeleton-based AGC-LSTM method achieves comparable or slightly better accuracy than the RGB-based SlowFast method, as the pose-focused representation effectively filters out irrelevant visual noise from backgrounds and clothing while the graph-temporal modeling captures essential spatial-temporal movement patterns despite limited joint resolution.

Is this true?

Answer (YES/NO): NO